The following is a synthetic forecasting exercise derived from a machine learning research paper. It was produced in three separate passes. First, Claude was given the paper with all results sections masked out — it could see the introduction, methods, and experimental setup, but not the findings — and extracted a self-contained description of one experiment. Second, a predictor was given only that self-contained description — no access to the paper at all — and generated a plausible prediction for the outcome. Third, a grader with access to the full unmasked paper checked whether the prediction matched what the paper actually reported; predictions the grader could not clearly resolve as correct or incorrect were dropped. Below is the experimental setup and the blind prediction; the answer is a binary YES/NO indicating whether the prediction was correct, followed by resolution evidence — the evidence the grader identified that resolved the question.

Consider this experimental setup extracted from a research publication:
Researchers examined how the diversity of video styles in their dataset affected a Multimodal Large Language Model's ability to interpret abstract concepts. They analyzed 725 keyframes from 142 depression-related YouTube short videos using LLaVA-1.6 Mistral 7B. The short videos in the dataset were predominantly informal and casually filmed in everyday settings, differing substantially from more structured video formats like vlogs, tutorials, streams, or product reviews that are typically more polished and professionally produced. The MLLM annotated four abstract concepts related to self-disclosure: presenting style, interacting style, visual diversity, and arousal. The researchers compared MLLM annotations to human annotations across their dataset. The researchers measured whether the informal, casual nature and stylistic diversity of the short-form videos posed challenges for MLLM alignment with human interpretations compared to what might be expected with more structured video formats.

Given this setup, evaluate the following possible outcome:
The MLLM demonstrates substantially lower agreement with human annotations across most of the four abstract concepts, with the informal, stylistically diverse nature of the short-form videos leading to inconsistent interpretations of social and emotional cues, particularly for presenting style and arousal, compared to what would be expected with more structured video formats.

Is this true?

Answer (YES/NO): NO